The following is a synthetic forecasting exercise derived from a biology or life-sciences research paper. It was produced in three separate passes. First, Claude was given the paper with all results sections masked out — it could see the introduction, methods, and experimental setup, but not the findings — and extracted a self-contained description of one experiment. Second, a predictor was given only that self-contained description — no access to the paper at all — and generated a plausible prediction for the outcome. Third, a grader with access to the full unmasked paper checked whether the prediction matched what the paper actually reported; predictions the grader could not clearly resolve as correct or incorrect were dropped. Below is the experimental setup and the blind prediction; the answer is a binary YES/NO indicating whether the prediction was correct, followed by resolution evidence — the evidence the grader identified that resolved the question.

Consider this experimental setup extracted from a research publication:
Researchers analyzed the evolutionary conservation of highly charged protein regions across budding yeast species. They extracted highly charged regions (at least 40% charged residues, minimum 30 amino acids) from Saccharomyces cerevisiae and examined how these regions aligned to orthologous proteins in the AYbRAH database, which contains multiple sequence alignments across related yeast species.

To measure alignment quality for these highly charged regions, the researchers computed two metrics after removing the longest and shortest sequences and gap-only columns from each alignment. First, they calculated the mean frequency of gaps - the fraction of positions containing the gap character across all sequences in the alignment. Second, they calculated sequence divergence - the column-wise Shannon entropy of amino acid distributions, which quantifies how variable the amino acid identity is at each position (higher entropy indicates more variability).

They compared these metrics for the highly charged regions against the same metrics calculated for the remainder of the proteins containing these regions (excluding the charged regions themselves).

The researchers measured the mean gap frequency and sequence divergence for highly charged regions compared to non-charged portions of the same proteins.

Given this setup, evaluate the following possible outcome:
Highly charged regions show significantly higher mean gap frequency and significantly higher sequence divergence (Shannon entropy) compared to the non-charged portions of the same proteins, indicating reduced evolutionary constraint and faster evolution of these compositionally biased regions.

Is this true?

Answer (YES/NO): YES